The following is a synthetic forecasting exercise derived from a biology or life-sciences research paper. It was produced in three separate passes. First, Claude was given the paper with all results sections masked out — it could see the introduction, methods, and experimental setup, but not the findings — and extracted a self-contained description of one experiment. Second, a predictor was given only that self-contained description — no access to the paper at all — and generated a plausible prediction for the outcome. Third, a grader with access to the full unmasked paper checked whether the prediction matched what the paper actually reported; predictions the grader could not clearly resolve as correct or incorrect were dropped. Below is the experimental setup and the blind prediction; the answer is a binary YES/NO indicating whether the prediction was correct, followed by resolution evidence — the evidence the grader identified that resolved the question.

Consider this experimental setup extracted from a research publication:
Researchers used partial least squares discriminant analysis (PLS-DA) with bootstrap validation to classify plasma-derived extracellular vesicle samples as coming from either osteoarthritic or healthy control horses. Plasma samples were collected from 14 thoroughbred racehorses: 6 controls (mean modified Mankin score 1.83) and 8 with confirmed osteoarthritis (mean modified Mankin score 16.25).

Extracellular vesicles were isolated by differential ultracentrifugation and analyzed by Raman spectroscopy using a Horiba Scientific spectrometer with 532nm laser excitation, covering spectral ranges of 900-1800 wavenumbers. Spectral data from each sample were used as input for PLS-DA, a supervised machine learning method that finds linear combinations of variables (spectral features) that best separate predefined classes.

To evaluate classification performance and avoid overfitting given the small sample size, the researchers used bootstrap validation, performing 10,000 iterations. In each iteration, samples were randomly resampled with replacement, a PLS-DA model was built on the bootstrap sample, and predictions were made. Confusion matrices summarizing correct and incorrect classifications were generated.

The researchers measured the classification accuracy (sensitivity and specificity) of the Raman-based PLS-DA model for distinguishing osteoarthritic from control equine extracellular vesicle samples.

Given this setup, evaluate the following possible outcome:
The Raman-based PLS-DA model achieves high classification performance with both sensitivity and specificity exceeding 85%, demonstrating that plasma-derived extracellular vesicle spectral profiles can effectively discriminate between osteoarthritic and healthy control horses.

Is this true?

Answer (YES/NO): NO